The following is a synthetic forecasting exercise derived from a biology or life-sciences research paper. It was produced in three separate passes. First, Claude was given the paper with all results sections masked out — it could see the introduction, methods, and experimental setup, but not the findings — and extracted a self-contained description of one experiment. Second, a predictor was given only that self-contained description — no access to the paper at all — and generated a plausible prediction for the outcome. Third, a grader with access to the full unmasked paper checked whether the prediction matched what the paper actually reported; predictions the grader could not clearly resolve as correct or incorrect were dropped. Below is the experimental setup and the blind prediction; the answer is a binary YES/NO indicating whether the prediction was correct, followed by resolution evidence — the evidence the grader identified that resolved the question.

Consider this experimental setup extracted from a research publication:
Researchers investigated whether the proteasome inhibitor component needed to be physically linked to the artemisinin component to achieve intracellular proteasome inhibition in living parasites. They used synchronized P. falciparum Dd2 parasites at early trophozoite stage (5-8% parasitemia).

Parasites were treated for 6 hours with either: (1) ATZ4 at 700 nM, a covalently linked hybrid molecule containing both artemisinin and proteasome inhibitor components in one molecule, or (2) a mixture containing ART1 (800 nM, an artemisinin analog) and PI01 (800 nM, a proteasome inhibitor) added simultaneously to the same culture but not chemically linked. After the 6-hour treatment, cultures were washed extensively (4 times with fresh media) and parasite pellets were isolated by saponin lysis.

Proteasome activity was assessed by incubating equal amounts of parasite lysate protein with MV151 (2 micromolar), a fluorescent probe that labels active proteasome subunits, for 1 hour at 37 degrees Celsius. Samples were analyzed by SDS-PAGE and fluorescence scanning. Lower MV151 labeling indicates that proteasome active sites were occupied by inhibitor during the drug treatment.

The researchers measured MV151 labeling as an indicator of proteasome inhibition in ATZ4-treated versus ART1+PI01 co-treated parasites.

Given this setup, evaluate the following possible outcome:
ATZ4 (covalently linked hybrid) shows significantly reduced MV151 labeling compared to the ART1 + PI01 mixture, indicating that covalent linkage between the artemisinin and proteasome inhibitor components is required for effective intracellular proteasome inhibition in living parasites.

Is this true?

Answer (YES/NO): YES